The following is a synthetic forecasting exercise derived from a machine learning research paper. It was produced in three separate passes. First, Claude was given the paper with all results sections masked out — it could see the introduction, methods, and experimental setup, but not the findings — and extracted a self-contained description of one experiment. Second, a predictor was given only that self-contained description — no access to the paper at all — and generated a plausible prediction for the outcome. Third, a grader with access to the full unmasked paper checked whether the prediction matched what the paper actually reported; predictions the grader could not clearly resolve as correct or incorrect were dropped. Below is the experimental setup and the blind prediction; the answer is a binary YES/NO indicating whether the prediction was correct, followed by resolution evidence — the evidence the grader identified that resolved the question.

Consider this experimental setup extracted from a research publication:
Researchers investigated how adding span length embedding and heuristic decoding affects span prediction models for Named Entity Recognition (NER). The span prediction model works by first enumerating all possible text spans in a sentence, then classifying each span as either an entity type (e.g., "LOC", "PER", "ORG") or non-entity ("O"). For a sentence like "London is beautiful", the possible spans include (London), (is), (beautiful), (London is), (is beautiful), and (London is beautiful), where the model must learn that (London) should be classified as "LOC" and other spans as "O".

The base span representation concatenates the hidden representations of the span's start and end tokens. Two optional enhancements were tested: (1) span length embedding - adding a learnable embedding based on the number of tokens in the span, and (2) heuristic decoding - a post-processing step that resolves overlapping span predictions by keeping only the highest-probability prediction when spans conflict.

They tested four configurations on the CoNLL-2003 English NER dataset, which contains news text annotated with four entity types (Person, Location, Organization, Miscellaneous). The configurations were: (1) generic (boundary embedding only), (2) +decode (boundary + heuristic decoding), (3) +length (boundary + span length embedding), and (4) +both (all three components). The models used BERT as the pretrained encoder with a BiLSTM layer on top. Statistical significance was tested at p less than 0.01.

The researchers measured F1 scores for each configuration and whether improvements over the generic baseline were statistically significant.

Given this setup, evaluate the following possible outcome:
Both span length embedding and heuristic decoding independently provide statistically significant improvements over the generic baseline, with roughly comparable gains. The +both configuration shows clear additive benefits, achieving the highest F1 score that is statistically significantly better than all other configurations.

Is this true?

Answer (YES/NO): NO